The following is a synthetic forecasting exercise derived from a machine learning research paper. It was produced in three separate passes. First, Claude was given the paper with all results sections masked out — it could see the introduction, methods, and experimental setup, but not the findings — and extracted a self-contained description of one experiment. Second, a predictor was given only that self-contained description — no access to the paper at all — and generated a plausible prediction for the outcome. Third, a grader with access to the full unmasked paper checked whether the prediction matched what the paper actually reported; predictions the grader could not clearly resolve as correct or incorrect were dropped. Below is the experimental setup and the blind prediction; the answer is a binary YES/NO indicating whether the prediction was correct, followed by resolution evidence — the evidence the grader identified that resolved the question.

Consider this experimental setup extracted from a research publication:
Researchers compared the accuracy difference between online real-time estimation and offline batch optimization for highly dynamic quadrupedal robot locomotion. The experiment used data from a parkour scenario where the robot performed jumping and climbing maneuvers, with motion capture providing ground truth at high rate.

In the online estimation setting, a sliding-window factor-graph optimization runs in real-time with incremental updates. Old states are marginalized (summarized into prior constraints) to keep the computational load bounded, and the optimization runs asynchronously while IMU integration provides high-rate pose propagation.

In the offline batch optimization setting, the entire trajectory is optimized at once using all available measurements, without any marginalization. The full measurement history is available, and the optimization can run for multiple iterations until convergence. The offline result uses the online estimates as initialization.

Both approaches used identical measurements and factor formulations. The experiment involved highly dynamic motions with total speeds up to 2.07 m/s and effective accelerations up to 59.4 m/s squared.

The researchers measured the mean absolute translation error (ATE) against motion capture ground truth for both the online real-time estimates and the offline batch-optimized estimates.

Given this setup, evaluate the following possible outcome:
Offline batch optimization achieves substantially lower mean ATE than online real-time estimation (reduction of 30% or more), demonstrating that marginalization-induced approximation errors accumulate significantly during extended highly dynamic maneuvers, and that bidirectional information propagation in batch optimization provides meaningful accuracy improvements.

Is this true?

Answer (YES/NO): YES